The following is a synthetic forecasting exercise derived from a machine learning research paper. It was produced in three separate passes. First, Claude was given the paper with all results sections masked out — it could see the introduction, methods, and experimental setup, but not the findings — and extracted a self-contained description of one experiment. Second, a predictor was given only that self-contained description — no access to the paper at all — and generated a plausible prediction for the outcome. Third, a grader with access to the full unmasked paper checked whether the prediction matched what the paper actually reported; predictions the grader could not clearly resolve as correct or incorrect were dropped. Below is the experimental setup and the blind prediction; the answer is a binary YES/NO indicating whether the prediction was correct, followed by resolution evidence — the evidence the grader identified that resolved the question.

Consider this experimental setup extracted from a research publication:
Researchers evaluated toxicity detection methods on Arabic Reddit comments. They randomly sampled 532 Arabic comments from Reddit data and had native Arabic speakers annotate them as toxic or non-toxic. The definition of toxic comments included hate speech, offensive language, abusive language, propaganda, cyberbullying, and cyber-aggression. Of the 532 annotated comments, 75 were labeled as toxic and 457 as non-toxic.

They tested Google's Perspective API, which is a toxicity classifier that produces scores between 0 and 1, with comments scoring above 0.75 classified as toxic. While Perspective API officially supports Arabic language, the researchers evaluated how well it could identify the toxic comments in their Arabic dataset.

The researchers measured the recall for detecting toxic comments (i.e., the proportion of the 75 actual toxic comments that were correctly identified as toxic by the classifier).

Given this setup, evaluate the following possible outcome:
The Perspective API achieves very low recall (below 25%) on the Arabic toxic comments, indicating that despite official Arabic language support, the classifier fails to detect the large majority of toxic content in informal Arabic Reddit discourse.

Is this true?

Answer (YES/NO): YES